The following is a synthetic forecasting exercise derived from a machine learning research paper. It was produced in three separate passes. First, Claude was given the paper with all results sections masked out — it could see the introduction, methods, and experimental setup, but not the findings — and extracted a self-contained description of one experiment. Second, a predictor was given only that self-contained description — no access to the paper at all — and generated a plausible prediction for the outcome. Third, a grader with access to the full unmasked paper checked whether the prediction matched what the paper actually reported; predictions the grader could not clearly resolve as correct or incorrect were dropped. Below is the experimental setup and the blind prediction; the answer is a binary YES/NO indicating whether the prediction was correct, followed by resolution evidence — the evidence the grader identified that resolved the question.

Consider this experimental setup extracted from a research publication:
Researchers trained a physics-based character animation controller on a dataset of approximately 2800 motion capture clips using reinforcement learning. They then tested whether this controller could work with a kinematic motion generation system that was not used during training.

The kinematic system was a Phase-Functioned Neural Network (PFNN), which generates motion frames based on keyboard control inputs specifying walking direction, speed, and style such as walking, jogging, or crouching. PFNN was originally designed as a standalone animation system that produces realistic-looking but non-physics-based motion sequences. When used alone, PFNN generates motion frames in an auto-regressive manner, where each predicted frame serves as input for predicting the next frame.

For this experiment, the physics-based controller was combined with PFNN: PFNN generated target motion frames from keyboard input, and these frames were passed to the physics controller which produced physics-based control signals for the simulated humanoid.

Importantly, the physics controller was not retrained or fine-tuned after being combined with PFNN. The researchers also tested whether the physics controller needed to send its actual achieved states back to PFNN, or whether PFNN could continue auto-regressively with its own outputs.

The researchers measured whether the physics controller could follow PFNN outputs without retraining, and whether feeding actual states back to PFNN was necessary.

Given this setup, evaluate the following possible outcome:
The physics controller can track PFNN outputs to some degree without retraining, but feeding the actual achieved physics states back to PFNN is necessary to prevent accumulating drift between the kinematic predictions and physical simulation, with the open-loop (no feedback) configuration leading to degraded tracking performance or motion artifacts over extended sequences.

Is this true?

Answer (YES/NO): NO